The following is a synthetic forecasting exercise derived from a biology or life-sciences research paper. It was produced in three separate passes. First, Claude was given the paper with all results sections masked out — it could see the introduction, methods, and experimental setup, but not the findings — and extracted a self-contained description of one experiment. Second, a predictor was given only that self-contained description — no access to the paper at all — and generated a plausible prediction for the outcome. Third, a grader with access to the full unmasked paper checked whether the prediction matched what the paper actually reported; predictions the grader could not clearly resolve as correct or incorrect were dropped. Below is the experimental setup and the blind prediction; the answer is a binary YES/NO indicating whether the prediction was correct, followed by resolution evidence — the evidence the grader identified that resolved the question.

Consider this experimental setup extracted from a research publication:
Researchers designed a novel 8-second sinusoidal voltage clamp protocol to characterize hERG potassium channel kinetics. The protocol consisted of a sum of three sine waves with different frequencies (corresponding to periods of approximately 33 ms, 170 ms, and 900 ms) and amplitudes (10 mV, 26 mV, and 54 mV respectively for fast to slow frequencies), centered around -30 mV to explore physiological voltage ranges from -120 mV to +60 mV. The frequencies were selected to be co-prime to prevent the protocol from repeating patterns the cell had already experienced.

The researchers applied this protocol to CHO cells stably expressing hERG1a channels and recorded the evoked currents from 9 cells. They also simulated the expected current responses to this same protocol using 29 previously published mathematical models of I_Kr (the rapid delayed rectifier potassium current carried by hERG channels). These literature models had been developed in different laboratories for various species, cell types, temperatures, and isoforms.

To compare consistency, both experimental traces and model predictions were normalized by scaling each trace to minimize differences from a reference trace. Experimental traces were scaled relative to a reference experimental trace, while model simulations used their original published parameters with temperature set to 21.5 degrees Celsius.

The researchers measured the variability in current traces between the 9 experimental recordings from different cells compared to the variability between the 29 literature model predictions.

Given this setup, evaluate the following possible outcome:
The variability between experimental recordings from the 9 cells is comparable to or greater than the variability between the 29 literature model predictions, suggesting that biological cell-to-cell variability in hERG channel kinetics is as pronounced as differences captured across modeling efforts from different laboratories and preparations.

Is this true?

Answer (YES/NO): NO